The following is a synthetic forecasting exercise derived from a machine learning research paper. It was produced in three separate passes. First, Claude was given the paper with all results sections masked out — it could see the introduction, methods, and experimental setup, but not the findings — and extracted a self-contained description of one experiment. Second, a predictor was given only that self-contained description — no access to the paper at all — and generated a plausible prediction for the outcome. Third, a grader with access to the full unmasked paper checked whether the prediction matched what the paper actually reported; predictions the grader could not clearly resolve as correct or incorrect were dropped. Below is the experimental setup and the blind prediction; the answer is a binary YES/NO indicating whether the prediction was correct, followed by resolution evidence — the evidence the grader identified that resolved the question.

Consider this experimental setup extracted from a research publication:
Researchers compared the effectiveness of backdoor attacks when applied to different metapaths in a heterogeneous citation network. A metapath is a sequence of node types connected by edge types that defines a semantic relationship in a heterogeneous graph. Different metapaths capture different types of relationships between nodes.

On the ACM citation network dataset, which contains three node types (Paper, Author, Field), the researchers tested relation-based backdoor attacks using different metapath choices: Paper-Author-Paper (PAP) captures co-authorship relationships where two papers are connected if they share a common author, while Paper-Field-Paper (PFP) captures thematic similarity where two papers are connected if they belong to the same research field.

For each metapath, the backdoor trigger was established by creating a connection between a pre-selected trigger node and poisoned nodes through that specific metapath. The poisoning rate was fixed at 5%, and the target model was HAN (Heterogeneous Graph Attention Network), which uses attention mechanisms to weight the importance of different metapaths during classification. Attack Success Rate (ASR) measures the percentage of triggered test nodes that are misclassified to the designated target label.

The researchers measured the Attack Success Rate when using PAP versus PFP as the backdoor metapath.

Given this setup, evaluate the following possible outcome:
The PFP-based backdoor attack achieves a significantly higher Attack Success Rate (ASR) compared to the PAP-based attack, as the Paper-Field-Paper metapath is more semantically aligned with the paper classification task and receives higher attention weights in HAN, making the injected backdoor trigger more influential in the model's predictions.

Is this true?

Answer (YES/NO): NO